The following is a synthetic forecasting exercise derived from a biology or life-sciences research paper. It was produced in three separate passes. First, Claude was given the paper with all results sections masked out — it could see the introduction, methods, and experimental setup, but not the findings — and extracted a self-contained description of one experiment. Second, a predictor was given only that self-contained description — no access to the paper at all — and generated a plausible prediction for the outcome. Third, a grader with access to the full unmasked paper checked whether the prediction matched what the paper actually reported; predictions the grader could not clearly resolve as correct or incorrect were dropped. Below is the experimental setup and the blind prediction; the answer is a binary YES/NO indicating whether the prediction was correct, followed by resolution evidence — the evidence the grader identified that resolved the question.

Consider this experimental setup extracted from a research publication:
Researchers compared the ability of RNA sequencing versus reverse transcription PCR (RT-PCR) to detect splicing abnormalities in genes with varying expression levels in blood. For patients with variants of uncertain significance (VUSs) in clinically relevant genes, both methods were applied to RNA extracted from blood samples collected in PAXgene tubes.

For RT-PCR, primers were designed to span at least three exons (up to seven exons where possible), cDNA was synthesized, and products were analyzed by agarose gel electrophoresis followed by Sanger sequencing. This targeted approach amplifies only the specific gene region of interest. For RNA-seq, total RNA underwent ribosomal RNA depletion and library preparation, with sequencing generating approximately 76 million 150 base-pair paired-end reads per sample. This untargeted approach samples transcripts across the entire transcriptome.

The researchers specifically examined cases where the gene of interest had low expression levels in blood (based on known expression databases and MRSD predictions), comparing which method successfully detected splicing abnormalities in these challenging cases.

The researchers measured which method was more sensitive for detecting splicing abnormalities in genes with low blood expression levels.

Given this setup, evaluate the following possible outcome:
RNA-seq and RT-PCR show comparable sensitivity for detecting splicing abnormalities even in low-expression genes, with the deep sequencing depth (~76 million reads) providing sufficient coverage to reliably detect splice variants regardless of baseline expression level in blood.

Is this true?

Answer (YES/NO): NO